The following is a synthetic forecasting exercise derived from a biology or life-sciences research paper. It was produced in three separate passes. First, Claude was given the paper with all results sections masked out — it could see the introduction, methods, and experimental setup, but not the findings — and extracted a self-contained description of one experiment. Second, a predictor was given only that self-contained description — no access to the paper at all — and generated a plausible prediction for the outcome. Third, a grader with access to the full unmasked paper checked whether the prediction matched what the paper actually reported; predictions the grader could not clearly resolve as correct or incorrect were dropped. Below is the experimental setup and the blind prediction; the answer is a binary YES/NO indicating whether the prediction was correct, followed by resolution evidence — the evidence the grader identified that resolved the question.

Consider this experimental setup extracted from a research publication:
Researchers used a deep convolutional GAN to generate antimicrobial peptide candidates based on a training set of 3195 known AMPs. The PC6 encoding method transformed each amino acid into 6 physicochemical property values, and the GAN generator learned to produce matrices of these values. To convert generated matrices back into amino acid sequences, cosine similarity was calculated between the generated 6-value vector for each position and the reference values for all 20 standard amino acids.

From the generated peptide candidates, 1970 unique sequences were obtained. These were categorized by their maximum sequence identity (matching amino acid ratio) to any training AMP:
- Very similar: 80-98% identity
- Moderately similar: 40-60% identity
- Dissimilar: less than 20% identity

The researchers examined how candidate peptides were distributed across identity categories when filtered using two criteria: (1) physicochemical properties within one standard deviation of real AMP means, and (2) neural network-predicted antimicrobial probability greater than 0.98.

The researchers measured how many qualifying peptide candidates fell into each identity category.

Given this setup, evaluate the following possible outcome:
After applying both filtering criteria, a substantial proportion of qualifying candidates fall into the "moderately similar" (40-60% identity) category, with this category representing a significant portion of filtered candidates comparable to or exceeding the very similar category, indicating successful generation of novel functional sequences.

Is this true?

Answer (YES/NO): NO